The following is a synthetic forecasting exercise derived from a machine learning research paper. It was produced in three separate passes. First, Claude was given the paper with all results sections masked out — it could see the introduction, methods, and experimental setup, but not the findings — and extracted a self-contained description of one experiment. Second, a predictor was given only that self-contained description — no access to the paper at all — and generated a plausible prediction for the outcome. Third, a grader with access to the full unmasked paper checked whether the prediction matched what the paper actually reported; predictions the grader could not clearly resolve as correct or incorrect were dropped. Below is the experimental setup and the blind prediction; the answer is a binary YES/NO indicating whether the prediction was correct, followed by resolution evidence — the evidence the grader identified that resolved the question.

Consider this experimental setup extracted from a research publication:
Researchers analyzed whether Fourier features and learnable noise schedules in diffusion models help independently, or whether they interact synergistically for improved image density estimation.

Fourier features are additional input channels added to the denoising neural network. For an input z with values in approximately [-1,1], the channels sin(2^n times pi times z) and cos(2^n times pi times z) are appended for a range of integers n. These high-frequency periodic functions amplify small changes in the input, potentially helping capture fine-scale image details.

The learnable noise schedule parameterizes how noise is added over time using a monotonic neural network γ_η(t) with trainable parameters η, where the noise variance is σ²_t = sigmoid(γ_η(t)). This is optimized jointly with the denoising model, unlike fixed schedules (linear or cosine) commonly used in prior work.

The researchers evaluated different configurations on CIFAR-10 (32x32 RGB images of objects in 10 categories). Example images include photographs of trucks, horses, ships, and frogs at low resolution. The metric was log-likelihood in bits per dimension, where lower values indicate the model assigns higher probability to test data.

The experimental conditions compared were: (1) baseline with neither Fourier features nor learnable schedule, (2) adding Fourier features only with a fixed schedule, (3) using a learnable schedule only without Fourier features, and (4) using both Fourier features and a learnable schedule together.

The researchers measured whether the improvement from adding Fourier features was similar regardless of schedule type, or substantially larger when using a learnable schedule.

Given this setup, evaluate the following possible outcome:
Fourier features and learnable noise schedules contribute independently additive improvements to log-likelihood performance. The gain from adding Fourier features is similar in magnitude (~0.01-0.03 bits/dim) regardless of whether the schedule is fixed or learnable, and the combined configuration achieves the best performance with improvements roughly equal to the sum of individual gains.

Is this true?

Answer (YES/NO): NO